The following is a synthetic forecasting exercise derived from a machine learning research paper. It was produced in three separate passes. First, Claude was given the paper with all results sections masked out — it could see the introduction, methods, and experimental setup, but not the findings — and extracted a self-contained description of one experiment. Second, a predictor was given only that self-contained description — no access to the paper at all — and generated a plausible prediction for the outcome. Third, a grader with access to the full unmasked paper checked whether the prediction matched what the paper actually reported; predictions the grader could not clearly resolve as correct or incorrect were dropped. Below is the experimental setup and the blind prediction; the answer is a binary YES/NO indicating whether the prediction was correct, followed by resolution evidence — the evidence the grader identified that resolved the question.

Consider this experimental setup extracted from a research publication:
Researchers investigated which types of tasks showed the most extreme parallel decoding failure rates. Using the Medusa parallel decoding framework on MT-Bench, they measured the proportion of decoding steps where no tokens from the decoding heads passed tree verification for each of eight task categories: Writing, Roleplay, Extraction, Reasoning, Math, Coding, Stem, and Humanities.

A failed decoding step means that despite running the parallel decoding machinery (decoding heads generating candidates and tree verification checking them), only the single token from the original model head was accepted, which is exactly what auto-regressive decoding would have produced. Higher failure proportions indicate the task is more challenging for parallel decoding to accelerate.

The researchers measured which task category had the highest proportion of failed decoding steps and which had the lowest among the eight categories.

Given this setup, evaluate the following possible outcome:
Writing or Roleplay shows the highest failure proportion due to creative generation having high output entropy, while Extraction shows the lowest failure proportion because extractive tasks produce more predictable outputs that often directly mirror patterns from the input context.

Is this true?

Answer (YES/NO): NO